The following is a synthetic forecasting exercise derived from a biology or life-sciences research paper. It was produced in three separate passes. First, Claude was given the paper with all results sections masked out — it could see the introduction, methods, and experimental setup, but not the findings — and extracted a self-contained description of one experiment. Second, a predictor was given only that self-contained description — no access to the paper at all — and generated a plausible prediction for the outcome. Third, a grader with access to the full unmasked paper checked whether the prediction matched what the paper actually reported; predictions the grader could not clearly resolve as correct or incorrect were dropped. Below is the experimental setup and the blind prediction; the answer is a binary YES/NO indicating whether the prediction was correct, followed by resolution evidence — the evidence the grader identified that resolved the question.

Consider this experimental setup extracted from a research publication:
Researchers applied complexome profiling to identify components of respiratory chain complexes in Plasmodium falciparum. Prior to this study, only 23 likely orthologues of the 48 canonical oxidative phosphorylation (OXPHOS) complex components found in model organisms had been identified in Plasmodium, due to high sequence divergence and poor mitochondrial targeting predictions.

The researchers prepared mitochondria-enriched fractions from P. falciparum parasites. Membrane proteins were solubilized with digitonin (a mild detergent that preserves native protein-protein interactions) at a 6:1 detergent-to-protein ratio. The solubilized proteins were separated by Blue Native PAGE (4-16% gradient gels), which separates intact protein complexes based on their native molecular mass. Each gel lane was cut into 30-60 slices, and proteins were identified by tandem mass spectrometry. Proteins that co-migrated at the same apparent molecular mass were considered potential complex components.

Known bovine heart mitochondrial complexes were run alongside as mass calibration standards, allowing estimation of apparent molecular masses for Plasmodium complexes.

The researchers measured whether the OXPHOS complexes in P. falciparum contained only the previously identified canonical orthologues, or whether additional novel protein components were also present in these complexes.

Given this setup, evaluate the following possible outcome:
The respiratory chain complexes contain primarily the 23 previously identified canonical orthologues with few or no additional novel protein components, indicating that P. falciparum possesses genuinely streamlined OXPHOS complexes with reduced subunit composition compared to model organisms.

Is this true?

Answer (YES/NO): NO